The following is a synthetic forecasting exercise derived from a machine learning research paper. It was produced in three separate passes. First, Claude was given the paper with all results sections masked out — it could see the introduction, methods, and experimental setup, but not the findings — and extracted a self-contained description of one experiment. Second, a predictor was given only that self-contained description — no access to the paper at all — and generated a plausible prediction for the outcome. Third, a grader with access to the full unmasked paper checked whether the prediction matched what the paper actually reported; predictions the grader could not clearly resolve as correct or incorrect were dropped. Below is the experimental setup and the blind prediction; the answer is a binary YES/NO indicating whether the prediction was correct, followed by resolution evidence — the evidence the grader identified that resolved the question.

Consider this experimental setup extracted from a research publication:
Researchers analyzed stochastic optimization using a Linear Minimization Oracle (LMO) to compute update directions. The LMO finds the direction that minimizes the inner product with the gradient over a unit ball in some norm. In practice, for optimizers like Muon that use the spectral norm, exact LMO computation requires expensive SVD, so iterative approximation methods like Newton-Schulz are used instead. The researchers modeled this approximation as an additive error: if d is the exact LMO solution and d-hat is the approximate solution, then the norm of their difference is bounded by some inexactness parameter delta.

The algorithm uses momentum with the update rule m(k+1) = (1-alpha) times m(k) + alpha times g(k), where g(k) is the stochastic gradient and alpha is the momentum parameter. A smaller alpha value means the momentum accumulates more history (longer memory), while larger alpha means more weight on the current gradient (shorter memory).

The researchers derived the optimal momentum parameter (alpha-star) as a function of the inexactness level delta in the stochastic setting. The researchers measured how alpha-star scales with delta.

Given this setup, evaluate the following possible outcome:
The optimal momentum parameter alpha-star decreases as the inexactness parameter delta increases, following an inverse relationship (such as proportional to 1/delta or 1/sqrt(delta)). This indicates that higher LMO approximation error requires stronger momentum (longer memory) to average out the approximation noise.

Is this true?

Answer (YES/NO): NO